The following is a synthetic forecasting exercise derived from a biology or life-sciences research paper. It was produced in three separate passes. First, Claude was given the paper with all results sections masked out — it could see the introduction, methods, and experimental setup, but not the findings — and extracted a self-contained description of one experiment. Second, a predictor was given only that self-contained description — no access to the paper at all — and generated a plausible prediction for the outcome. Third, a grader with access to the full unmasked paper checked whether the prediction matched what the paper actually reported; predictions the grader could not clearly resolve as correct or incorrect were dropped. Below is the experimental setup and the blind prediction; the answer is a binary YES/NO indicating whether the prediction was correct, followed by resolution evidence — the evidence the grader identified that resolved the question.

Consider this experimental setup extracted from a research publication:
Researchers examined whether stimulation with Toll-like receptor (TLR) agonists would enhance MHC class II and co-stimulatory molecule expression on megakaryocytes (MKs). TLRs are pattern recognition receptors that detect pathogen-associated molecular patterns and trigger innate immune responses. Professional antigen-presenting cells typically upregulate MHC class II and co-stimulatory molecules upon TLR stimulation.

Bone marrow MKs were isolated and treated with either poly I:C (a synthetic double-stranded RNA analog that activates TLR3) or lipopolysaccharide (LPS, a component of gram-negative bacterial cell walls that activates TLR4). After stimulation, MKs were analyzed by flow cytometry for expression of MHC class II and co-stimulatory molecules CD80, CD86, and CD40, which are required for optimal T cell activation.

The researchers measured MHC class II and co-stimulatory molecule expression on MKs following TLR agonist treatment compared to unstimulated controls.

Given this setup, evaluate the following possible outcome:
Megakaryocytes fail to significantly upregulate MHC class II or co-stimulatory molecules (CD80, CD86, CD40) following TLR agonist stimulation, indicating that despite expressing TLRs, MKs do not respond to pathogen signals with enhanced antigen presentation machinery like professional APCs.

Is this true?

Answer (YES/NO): NO